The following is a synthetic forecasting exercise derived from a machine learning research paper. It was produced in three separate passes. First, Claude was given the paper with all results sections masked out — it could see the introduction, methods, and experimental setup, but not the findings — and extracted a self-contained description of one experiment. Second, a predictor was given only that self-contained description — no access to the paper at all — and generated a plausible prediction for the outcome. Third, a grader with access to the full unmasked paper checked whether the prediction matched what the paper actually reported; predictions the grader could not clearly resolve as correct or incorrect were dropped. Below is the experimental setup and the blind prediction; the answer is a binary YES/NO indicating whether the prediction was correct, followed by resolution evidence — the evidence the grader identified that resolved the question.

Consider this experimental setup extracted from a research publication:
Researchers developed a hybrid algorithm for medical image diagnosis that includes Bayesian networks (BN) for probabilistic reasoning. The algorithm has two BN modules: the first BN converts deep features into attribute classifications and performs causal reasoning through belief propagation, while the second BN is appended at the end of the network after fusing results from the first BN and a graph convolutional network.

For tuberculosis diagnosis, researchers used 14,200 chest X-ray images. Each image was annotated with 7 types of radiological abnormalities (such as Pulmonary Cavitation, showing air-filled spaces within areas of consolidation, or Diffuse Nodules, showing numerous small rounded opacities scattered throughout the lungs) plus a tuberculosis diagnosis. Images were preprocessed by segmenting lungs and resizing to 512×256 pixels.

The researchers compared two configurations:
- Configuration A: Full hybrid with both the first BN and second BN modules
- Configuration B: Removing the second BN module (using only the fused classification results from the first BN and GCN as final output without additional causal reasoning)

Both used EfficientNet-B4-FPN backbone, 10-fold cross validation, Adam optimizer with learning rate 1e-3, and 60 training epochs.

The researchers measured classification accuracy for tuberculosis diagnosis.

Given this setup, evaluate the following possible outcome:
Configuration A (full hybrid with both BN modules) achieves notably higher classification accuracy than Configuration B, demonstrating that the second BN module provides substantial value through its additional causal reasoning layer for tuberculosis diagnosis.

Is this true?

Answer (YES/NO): NO